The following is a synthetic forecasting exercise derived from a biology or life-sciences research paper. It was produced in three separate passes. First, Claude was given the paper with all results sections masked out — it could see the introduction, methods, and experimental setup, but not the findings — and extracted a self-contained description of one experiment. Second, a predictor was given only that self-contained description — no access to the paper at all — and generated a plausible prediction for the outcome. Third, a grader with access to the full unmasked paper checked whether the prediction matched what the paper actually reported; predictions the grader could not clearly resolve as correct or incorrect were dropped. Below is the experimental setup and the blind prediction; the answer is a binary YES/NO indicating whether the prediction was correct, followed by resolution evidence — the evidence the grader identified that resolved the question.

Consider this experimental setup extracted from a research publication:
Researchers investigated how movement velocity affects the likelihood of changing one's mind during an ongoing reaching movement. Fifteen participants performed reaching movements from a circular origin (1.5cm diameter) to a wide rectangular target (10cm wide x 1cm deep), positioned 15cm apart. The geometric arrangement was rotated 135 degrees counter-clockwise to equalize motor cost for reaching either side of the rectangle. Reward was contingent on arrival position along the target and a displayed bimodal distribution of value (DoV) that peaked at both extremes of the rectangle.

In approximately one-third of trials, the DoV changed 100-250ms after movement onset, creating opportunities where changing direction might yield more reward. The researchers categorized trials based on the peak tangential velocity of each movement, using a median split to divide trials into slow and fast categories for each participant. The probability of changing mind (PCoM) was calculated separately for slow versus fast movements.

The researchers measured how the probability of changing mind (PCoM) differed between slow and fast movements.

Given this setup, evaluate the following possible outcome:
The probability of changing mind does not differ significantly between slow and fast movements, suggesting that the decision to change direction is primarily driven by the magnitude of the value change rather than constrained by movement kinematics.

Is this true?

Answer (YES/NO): NO